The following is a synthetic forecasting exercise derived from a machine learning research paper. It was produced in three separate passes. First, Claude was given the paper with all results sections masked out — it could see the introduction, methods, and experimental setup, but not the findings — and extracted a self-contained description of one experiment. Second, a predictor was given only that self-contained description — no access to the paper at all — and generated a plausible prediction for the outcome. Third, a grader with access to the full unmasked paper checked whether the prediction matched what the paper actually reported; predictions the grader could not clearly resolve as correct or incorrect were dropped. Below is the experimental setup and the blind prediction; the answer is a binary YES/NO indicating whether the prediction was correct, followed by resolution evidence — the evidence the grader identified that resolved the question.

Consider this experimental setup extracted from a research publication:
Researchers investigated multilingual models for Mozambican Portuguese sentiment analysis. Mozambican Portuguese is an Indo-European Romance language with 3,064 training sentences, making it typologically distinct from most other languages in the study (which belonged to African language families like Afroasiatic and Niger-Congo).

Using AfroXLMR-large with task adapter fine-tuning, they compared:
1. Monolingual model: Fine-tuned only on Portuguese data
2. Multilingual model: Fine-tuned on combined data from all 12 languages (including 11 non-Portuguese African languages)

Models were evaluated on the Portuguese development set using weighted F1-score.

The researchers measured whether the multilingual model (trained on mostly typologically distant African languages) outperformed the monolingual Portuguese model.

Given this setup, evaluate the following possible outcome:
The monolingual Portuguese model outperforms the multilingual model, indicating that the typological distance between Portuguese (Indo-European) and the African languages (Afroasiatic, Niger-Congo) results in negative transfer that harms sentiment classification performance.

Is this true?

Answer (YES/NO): NO